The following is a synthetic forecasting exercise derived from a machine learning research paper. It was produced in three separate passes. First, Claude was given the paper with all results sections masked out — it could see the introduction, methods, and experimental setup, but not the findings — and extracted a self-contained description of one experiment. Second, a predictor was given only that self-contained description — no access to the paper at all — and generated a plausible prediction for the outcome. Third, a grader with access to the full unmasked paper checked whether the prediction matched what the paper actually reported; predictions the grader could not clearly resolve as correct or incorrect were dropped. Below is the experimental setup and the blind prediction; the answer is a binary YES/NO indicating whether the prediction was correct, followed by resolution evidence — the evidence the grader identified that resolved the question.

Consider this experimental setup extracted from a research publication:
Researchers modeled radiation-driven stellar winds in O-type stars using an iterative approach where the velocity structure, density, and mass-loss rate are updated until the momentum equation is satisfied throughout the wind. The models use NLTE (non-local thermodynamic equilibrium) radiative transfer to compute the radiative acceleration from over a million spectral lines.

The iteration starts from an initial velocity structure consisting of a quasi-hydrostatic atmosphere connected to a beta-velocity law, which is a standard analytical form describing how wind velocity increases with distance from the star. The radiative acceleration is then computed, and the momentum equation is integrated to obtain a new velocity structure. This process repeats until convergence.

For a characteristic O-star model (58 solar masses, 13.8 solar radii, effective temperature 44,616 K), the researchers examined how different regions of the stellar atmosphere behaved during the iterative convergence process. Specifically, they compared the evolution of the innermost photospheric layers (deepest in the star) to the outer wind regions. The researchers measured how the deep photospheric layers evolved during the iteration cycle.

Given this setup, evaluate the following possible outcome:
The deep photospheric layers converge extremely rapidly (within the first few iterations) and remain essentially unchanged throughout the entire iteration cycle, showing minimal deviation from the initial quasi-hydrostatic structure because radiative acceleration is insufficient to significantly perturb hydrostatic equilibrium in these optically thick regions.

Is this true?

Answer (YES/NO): YES